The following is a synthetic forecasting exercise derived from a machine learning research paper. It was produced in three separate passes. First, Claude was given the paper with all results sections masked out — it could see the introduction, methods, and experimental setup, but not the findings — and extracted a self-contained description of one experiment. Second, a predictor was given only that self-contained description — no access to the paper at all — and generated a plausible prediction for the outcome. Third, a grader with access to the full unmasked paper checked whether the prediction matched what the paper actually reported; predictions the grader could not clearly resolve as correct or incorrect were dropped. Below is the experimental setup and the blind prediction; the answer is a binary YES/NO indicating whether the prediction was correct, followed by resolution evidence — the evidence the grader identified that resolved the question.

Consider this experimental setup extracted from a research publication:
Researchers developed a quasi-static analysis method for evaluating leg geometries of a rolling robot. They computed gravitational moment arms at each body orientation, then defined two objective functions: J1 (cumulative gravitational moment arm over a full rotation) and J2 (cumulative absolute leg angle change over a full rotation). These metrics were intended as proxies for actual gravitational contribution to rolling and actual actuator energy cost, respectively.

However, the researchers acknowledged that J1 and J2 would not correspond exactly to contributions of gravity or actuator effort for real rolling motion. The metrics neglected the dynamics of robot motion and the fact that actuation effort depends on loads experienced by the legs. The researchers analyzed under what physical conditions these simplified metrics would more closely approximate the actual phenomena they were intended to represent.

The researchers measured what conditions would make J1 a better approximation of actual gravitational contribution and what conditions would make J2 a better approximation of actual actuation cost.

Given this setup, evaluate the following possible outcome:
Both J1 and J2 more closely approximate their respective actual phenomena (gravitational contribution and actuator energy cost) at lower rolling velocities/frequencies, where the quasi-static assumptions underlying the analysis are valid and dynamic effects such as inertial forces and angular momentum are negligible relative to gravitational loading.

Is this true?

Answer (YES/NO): NO